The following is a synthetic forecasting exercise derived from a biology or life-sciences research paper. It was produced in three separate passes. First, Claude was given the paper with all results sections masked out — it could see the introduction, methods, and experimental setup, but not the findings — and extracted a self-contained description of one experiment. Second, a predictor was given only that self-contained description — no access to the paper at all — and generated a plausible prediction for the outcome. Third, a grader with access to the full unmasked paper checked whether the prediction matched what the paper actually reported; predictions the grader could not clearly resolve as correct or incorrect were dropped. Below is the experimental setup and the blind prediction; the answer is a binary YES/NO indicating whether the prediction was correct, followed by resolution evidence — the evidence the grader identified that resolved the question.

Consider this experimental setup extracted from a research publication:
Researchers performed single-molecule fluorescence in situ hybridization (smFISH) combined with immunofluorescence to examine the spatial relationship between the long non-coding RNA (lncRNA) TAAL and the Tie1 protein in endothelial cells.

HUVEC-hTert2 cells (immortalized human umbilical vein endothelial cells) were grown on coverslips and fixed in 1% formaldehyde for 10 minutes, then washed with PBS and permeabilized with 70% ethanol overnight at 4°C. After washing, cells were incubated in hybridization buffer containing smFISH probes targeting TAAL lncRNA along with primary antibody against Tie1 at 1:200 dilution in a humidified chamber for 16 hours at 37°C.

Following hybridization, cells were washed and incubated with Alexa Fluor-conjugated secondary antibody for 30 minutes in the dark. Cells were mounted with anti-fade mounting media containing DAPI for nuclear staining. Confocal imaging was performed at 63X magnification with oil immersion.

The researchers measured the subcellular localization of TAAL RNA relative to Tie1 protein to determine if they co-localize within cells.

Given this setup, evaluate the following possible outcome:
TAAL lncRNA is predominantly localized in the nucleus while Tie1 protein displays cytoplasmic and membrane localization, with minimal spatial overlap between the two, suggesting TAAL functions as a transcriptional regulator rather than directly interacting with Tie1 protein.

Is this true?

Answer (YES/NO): NO